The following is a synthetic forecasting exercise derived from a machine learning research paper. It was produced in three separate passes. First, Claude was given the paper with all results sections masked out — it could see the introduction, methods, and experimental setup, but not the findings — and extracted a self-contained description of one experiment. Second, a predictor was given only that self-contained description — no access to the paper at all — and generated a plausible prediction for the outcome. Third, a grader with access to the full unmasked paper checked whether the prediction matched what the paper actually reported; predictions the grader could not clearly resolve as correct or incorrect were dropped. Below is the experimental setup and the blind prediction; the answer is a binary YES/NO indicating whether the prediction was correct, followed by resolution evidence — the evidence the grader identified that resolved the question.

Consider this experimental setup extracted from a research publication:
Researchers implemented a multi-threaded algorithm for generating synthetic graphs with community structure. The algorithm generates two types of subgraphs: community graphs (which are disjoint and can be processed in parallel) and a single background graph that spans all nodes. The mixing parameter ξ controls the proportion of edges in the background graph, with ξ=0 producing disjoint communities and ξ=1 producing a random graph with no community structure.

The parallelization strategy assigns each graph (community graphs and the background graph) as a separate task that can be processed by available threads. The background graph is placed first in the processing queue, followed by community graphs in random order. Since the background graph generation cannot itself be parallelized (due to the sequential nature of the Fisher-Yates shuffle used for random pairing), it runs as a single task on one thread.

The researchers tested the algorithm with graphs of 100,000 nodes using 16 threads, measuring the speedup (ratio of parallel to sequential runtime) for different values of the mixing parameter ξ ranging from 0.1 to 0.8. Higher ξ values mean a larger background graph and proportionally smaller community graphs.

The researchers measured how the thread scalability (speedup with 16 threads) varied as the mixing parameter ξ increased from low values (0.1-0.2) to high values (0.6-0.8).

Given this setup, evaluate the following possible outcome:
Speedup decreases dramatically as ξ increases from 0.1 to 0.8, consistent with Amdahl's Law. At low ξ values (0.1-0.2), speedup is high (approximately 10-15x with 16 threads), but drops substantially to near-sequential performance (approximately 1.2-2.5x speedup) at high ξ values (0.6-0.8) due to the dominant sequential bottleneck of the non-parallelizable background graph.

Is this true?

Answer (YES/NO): NO